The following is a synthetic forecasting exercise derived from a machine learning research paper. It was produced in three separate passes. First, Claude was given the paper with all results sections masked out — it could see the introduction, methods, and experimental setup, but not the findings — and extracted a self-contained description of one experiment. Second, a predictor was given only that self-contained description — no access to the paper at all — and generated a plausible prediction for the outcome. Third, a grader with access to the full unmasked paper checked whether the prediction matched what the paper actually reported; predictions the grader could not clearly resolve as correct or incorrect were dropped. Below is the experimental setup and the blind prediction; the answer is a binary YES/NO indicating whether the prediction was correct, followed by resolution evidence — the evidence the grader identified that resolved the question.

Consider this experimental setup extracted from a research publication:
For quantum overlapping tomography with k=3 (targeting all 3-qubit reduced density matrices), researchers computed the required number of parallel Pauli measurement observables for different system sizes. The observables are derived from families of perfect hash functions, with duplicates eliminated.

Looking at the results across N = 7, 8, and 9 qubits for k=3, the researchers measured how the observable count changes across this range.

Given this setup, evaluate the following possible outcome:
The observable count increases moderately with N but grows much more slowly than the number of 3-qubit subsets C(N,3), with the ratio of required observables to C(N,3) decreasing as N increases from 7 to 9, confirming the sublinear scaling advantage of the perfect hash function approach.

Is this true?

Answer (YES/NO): NO